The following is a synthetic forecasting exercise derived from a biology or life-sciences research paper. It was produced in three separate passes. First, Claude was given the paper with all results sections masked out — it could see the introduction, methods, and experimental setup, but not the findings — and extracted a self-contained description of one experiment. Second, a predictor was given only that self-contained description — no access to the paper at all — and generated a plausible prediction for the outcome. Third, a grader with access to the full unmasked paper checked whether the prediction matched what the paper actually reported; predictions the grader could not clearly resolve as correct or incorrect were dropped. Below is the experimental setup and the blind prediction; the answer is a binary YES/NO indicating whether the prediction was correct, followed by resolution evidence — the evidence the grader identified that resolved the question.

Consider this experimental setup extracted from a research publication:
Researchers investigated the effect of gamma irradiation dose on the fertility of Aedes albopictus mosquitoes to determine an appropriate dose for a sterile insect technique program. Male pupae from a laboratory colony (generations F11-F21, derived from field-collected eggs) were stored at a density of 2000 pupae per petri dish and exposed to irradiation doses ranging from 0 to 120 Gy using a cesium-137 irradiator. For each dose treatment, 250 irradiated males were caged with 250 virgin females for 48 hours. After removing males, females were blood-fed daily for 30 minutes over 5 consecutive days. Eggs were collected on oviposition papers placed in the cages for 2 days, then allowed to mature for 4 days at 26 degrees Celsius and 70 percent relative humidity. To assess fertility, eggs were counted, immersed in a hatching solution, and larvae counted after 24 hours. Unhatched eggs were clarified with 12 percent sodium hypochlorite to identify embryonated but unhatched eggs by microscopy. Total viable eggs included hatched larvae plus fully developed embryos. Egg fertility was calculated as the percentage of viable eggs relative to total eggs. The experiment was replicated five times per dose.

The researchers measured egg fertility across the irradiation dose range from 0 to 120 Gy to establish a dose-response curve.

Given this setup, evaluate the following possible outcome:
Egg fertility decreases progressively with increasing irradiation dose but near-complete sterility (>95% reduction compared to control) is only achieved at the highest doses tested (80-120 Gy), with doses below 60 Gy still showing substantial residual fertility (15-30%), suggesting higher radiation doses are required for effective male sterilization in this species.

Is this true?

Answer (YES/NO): NO